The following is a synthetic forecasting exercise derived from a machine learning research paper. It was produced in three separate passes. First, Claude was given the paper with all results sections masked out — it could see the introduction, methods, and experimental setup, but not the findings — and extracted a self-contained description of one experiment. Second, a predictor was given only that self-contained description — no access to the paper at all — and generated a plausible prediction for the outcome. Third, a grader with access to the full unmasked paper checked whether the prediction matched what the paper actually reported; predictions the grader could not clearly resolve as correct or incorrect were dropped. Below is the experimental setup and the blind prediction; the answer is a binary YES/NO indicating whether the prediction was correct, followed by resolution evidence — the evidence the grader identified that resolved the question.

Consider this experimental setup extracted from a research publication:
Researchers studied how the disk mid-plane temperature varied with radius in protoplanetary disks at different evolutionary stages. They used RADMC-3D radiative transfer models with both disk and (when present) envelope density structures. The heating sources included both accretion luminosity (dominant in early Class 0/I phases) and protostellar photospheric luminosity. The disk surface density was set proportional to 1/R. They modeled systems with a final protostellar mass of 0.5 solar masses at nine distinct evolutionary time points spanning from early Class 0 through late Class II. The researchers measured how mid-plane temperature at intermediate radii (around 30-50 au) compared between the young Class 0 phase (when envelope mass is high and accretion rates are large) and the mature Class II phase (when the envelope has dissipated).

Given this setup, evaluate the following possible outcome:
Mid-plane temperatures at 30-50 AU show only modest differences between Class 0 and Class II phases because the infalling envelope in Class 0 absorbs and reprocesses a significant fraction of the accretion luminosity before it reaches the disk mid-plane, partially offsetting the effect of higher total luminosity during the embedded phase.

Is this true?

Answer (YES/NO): NO